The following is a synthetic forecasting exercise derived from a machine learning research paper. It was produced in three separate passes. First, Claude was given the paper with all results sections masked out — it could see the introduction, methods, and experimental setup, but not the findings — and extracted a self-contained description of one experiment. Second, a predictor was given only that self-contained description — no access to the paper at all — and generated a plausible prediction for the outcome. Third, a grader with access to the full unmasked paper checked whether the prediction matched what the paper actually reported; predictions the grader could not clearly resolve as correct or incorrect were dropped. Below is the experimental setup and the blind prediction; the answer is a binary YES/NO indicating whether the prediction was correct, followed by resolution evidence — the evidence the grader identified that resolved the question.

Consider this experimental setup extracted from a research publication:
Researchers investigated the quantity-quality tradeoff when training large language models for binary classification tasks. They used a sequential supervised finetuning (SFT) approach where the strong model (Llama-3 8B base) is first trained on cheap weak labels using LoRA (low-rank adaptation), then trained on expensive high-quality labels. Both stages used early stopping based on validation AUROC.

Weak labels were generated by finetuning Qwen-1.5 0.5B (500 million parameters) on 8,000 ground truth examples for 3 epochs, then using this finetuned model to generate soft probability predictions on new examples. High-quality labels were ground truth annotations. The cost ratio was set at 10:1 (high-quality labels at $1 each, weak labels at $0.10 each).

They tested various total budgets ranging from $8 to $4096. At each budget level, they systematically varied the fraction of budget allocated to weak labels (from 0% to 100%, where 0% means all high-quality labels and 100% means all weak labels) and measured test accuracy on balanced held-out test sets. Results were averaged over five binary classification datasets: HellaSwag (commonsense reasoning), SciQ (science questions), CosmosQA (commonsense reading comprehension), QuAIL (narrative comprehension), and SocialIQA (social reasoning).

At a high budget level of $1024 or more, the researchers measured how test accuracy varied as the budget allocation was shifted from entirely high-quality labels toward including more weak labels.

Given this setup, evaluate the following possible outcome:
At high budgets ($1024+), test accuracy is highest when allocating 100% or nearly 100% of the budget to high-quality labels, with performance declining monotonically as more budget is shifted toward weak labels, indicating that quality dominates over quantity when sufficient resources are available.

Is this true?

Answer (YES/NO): YES